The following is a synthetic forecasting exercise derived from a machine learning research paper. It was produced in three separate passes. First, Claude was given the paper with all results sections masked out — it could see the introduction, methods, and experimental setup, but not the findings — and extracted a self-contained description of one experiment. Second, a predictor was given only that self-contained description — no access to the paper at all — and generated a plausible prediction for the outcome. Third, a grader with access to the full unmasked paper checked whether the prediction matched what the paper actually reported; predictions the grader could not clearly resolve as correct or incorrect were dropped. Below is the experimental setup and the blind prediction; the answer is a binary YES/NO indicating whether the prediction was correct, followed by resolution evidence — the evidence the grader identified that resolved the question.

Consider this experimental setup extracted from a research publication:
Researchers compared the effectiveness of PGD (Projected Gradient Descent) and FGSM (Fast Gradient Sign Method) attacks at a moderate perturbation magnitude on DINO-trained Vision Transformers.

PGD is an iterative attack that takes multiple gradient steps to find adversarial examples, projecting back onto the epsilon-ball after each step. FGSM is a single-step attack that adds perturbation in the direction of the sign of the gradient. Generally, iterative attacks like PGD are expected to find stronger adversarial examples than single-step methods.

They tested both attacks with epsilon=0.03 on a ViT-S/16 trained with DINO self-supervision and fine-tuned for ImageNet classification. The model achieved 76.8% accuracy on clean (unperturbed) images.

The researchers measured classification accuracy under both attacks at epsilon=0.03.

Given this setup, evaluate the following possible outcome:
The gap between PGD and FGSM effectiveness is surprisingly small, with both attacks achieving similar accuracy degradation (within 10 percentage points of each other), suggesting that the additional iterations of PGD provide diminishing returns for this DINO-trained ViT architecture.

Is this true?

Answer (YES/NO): YES